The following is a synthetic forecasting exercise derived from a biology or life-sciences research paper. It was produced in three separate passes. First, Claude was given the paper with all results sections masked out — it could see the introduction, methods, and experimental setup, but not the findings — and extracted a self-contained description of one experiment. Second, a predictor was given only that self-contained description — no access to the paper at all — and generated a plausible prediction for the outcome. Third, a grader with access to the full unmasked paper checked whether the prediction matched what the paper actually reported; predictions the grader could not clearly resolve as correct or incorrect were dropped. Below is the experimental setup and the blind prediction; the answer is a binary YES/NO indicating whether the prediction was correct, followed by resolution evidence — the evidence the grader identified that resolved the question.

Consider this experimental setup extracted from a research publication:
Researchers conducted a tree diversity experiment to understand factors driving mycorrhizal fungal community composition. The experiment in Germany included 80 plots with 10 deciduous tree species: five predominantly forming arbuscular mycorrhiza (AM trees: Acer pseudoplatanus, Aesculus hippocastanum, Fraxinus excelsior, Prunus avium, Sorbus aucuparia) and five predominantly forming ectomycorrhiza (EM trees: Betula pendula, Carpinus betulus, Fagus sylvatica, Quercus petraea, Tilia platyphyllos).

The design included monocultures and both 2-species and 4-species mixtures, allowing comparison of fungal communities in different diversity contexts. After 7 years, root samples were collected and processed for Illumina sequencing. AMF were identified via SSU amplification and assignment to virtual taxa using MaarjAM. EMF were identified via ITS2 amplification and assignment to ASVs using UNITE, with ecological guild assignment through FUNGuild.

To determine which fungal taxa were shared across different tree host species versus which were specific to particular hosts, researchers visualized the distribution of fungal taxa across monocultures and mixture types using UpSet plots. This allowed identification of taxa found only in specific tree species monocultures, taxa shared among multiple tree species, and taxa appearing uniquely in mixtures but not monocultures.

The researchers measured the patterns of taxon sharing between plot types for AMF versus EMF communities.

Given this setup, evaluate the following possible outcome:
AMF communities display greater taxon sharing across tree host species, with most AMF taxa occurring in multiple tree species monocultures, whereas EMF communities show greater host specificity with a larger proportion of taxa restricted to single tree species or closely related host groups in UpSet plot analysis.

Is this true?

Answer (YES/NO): NO